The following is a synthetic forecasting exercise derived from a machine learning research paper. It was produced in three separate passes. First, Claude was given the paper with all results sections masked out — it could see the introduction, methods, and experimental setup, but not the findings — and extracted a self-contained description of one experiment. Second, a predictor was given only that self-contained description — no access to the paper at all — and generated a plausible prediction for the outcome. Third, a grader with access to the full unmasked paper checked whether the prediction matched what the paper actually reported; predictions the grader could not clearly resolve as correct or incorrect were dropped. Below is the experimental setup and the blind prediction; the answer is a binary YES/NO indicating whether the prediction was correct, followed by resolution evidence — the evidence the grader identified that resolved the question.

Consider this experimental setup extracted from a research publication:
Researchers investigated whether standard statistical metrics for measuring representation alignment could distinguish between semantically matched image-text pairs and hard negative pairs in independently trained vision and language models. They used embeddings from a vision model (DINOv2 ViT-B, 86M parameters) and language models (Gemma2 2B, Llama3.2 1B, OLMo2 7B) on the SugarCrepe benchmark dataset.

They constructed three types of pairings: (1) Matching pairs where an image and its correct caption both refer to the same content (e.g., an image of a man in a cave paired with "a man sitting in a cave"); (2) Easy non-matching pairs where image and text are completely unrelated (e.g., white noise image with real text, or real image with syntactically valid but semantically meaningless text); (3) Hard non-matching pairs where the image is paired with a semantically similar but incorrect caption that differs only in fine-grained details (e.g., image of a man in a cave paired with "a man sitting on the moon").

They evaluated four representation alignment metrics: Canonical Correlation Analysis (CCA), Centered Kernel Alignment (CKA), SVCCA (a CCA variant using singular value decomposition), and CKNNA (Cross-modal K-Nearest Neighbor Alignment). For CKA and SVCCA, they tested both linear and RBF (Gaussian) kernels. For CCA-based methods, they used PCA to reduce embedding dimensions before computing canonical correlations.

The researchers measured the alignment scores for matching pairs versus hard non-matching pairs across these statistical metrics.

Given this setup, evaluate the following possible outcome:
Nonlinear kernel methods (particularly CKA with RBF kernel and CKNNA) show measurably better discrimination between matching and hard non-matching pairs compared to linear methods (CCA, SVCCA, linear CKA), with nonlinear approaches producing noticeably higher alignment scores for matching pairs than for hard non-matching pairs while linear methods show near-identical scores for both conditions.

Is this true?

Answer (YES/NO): NO